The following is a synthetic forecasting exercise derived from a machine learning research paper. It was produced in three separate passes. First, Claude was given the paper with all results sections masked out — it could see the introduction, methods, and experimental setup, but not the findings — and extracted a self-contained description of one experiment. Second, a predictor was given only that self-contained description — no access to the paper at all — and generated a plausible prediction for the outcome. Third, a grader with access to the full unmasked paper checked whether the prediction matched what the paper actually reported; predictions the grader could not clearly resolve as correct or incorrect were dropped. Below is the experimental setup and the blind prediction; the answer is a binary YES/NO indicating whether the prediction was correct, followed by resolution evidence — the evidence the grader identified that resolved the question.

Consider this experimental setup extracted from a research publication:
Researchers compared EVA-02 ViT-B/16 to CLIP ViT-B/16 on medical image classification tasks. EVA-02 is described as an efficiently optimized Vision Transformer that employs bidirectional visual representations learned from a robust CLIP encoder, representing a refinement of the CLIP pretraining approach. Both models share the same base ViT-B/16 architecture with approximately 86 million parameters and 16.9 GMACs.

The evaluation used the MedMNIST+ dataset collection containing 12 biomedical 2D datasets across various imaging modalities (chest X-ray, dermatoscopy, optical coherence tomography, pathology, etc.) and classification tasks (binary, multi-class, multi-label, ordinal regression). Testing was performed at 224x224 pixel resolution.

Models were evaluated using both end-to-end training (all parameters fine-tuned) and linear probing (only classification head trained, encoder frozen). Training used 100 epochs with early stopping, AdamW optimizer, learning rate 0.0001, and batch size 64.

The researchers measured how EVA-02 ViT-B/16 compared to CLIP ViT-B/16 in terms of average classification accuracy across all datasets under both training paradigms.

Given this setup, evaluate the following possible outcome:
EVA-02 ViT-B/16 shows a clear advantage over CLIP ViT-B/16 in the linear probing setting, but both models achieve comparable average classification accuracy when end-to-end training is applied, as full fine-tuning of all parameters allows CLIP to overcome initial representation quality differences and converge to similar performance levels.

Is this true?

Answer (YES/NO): NO